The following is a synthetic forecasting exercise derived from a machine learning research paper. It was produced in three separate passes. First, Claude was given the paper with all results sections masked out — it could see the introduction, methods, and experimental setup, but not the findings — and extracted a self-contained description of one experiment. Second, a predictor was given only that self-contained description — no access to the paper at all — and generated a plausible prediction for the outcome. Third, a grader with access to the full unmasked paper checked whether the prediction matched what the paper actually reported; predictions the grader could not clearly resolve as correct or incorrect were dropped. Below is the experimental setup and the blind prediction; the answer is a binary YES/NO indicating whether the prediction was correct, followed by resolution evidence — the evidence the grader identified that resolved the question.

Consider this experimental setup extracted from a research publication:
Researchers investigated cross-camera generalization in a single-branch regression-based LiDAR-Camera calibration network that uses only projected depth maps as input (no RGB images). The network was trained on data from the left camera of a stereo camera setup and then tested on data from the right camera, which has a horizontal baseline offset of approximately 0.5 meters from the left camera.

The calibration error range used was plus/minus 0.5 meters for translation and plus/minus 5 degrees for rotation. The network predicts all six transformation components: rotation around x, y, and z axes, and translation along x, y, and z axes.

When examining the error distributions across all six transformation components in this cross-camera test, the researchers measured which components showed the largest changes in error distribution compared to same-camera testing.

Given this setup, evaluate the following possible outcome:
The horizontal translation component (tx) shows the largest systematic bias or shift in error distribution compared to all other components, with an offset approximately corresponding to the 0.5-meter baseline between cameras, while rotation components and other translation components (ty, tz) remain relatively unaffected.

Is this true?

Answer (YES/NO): YES